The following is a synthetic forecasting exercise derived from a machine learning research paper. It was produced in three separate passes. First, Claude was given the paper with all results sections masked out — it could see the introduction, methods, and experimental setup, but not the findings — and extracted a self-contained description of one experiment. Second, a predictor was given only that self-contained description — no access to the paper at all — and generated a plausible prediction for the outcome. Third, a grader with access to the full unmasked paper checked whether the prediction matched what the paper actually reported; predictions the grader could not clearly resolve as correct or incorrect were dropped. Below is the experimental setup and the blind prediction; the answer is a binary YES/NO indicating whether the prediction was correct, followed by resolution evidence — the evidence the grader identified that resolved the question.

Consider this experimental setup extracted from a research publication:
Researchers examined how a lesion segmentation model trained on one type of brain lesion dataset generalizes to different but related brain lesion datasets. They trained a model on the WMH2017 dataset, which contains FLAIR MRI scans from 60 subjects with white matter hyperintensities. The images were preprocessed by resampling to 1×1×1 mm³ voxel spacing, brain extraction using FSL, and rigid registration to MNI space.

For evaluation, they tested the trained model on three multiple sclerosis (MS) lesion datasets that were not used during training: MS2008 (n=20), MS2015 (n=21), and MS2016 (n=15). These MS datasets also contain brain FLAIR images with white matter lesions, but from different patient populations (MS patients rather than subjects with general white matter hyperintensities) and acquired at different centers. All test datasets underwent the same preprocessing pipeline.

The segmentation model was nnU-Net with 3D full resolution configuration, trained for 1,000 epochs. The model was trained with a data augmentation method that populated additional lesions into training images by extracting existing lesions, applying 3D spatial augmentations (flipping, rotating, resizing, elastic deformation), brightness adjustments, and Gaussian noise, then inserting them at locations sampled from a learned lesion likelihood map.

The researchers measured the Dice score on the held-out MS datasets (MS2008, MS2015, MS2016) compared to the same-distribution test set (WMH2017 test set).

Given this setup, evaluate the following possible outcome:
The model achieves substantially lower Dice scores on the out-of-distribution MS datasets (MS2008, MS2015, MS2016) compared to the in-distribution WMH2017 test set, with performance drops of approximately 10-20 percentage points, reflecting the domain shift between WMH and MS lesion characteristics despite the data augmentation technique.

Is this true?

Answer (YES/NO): NO